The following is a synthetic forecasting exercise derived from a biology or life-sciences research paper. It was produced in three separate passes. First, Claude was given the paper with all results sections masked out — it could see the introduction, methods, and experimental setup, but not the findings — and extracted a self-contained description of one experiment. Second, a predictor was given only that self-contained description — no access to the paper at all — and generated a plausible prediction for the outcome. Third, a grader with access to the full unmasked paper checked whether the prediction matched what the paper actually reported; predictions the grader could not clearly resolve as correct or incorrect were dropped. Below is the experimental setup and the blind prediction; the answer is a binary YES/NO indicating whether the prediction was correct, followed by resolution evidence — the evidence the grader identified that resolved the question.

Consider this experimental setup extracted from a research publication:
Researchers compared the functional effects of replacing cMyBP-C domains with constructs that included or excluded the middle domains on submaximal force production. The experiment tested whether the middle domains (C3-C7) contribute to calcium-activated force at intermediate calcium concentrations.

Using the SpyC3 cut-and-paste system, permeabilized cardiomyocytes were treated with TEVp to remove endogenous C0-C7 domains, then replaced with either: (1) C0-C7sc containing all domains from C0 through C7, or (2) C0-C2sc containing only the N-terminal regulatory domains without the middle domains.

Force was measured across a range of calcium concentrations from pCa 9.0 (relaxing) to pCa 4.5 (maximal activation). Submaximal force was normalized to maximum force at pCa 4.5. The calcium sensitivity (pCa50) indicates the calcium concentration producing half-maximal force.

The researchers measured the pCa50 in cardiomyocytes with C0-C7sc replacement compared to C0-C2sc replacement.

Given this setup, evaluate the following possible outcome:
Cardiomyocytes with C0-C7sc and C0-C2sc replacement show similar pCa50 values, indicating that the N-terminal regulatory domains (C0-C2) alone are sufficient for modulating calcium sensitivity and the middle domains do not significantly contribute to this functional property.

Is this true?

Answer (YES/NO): NO